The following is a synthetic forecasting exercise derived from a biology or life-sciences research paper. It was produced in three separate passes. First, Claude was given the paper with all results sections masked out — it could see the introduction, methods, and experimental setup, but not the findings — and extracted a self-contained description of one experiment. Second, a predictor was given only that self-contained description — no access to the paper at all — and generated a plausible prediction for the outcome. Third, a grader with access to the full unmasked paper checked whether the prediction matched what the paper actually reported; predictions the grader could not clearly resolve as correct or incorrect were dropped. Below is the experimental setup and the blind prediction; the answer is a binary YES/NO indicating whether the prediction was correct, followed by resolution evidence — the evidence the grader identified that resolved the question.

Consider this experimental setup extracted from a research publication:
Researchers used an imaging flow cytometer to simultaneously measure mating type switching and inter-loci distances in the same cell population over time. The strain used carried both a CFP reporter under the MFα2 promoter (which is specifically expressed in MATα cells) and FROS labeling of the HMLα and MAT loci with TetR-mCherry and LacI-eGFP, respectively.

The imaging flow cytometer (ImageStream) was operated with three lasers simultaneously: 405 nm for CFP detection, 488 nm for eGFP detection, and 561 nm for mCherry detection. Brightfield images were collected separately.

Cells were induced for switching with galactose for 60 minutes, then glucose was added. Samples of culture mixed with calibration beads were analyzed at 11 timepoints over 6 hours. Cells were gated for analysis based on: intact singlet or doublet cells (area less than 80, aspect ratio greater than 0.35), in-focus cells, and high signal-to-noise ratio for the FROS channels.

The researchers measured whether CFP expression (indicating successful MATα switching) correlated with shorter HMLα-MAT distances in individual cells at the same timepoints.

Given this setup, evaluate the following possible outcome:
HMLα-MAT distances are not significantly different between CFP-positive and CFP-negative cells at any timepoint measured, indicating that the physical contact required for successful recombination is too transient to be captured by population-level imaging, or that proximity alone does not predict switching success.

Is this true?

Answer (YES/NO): YES